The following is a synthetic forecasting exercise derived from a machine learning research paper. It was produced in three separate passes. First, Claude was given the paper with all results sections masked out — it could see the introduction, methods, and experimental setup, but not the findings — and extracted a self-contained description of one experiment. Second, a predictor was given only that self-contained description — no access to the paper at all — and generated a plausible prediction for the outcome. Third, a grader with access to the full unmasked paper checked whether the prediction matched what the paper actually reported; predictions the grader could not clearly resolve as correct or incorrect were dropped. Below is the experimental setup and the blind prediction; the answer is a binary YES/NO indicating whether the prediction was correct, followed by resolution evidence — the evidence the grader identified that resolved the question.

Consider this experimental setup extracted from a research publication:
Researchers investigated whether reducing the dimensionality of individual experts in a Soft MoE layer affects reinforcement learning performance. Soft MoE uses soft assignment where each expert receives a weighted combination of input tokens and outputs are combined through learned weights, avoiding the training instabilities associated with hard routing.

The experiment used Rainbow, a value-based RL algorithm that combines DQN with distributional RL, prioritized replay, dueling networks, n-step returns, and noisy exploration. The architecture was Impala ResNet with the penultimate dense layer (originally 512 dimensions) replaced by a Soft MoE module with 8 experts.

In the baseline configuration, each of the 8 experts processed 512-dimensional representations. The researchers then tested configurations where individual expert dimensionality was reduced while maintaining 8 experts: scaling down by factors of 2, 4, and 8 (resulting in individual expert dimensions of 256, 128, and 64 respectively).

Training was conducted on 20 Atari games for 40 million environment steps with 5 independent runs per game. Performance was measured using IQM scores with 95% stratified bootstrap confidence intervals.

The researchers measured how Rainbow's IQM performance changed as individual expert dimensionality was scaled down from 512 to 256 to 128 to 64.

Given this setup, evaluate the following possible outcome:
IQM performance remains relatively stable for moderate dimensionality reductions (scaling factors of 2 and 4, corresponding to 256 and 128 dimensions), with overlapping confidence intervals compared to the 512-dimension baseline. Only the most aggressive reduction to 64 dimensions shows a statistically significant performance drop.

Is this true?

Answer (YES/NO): NO